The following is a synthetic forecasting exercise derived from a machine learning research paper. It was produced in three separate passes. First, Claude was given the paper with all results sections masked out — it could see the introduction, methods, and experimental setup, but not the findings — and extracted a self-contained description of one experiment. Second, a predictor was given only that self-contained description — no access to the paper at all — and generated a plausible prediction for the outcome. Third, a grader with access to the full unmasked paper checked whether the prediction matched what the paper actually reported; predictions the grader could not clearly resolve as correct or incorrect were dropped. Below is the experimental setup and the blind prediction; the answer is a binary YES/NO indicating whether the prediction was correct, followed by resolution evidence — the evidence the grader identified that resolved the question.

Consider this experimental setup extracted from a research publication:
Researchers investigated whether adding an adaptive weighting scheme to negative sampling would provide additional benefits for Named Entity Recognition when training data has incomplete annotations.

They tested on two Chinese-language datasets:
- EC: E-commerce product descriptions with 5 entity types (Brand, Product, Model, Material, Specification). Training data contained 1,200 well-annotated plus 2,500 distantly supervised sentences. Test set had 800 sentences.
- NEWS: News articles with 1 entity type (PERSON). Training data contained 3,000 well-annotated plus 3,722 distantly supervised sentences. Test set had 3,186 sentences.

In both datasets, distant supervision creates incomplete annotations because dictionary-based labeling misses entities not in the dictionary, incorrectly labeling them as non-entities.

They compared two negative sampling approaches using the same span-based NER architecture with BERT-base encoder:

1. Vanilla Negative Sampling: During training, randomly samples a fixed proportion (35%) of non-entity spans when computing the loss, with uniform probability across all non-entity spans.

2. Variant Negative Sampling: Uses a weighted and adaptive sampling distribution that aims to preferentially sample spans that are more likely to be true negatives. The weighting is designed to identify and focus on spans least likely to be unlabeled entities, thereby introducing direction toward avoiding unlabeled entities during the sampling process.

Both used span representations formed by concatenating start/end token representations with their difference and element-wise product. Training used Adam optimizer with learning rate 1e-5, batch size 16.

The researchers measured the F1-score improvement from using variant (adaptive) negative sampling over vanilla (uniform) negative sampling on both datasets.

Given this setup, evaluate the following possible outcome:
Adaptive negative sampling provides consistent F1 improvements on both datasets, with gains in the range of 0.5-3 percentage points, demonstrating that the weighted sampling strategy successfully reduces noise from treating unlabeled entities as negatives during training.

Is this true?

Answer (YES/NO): YES